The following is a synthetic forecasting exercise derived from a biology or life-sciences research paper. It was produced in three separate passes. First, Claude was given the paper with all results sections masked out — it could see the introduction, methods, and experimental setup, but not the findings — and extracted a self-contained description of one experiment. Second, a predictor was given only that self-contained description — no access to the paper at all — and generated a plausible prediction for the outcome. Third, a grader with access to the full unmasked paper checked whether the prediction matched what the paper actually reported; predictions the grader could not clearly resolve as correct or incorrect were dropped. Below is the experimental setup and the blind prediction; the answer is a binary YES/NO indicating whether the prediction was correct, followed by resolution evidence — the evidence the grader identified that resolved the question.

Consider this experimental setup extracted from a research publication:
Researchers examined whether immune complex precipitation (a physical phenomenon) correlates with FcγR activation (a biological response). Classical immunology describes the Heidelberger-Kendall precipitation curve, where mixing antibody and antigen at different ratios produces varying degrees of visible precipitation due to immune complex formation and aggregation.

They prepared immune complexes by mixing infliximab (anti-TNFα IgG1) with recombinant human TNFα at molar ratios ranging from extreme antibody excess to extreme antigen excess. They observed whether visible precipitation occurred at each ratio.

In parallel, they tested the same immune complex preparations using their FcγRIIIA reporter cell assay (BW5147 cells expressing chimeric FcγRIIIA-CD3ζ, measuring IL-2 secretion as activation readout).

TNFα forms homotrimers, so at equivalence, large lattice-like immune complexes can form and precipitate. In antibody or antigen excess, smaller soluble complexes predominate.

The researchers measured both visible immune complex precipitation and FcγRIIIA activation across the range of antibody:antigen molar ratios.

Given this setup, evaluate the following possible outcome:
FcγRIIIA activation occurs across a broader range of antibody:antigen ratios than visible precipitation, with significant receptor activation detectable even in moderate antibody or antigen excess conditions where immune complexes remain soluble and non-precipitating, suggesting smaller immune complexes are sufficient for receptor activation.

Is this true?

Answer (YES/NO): NO